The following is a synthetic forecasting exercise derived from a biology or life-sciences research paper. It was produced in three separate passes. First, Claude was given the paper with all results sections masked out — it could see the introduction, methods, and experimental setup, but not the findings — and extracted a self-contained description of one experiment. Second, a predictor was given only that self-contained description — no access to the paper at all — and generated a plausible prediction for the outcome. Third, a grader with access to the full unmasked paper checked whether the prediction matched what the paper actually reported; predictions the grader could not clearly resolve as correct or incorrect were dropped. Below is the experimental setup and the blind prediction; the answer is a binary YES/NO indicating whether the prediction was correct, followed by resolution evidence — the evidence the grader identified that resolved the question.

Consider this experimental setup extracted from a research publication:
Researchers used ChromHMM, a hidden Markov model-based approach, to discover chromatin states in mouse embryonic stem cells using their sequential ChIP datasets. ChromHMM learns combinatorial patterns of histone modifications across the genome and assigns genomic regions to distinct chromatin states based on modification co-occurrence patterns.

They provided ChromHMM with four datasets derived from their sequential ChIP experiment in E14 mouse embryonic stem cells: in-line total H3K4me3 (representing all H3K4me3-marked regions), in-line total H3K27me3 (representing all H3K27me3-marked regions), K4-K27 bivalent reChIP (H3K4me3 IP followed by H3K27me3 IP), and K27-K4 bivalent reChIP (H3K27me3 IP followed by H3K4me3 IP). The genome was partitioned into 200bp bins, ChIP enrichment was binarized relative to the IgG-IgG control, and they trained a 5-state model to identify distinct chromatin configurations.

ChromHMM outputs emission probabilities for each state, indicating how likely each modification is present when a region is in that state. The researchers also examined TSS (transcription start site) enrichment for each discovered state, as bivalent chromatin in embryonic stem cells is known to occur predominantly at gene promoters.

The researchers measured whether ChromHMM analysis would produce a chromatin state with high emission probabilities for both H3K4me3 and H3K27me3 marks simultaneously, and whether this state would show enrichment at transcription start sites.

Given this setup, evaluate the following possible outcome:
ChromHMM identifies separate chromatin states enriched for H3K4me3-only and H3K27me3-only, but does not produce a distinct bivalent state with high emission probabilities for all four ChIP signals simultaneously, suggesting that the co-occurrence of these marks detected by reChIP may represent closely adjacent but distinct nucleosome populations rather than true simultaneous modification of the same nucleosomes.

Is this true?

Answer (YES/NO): NO